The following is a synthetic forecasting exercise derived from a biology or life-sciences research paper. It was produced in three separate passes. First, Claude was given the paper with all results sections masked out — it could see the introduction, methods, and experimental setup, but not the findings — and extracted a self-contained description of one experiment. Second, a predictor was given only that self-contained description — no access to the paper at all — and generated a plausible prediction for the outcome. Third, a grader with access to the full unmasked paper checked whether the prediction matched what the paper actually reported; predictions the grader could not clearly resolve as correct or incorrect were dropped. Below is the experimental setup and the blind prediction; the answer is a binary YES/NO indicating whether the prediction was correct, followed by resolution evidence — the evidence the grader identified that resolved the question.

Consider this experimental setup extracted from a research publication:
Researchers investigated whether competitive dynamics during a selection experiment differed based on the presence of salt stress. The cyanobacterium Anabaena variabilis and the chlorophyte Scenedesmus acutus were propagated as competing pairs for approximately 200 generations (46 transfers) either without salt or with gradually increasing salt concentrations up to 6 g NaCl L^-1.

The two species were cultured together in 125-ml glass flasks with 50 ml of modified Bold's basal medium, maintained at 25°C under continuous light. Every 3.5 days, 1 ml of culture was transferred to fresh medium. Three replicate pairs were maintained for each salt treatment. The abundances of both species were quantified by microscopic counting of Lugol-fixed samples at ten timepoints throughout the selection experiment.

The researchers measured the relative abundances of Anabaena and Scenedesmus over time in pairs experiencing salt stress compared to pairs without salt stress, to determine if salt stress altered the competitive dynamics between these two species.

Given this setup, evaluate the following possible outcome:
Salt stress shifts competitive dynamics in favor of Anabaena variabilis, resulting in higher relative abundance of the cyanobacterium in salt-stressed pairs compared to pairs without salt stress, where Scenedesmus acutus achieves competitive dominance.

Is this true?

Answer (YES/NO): NO